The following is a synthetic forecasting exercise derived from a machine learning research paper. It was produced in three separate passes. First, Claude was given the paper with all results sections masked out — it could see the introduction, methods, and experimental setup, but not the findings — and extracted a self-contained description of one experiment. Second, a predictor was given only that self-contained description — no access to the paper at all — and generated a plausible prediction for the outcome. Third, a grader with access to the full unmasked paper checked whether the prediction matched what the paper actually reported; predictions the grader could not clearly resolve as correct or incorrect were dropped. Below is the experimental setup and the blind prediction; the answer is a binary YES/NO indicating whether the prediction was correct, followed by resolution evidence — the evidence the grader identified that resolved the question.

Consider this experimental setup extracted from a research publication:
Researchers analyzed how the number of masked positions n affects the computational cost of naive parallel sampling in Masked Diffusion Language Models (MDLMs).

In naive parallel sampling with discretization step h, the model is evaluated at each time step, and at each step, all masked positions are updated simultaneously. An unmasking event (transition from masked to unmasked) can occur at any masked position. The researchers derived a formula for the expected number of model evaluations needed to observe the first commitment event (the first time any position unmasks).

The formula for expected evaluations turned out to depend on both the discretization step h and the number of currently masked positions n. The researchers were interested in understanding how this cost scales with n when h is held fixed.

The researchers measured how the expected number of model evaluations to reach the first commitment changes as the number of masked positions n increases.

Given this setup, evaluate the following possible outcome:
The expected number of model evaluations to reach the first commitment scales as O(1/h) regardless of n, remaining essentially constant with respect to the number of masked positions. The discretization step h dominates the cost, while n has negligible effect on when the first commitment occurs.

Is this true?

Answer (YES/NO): NO